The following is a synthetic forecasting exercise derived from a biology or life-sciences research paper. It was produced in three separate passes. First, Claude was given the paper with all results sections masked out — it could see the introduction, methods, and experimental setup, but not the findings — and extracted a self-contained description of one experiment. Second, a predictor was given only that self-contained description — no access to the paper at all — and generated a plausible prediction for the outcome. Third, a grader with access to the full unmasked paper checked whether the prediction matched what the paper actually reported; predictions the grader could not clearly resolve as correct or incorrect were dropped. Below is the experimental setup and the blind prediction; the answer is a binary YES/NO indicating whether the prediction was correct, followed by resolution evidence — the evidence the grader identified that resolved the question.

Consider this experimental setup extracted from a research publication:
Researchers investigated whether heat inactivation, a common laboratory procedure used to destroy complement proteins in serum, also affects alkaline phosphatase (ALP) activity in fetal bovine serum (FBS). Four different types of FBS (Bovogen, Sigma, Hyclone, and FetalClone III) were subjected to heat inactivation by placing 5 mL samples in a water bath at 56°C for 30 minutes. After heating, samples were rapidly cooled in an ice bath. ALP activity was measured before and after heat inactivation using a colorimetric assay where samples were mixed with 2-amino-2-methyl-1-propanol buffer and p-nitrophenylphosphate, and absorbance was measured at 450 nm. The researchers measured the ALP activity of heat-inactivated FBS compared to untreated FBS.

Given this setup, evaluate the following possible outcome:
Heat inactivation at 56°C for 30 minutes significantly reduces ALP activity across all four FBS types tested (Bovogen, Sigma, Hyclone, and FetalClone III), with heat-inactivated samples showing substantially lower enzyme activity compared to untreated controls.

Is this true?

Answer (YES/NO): YES